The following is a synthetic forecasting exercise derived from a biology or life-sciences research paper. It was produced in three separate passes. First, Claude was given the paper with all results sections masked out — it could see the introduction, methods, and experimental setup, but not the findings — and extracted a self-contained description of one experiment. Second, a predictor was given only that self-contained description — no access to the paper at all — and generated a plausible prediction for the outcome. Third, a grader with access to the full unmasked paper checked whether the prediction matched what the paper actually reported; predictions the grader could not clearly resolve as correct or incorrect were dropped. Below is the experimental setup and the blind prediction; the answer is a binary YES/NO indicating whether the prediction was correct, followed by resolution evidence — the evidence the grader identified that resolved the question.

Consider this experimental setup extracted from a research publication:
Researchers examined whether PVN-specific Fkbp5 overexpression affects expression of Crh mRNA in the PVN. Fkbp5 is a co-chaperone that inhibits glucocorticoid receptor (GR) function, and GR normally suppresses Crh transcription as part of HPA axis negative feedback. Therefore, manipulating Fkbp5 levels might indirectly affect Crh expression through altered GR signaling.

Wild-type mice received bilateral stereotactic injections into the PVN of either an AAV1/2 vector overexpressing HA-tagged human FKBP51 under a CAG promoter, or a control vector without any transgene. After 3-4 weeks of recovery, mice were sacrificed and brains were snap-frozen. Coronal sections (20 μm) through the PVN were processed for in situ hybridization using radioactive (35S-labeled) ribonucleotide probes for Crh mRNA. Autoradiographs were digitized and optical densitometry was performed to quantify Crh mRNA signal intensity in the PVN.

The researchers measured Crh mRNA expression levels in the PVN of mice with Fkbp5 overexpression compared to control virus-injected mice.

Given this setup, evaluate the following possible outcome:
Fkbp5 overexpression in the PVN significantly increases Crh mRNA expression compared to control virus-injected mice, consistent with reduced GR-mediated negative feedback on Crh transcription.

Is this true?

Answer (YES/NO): YES